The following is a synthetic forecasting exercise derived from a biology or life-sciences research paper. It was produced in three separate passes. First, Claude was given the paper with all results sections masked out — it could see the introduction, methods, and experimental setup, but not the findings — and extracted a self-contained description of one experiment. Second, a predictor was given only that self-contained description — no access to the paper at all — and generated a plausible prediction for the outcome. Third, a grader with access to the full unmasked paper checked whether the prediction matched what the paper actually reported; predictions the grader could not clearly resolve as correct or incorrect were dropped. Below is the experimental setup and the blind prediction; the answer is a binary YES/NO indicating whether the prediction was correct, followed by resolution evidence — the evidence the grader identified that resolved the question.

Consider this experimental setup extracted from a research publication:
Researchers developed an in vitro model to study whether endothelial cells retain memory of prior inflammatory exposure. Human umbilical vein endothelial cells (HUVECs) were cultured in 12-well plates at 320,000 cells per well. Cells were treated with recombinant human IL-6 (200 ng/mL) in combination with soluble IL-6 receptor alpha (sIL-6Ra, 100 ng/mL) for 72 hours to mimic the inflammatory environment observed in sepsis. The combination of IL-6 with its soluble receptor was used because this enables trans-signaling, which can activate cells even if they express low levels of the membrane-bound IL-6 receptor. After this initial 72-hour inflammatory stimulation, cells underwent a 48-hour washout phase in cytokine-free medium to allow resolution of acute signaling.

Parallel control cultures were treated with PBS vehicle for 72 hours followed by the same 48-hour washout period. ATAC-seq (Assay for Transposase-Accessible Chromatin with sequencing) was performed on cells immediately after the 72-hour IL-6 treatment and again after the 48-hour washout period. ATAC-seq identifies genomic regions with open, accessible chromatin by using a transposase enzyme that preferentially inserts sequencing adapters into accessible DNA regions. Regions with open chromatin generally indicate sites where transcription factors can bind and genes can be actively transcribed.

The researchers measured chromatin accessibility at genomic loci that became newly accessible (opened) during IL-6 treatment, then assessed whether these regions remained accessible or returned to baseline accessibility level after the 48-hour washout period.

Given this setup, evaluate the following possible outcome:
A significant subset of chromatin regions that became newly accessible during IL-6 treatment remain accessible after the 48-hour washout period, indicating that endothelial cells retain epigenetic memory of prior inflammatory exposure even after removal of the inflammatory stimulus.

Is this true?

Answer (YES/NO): YES